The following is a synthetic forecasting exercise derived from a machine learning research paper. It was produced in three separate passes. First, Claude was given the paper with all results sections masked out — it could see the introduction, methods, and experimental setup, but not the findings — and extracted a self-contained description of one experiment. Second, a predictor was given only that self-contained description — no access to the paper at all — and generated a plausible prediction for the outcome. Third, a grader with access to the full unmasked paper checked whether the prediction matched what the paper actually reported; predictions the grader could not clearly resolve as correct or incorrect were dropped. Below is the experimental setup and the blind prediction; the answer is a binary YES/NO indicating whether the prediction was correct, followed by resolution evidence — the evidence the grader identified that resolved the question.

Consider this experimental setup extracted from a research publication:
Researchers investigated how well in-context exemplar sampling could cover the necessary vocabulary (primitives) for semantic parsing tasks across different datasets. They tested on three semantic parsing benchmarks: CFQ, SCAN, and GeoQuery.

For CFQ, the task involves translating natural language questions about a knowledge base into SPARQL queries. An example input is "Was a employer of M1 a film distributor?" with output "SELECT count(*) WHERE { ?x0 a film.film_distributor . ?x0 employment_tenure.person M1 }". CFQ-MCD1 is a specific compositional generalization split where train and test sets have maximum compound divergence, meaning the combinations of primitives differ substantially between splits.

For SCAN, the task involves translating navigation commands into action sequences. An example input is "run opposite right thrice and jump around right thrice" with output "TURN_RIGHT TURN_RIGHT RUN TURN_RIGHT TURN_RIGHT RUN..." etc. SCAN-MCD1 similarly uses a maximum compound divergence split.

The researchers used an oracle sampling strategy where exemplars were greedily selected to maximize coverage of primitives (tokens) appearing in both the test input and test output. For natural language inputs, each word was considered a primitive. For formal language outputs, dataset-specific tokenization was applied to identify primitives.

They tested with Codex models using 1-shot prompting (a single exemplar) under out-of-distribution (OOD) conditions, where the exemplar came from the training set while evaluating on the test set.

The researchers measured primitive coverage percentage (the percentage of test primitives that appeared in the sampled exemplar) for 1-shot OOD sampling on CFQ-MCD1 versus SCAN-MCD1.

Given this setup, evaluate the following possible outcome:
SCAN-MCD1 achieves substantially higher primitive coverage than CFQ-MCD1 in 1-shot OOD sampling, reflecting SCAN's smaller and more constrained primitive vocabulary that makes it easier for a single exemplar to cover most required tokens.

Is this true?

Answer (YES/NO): YES